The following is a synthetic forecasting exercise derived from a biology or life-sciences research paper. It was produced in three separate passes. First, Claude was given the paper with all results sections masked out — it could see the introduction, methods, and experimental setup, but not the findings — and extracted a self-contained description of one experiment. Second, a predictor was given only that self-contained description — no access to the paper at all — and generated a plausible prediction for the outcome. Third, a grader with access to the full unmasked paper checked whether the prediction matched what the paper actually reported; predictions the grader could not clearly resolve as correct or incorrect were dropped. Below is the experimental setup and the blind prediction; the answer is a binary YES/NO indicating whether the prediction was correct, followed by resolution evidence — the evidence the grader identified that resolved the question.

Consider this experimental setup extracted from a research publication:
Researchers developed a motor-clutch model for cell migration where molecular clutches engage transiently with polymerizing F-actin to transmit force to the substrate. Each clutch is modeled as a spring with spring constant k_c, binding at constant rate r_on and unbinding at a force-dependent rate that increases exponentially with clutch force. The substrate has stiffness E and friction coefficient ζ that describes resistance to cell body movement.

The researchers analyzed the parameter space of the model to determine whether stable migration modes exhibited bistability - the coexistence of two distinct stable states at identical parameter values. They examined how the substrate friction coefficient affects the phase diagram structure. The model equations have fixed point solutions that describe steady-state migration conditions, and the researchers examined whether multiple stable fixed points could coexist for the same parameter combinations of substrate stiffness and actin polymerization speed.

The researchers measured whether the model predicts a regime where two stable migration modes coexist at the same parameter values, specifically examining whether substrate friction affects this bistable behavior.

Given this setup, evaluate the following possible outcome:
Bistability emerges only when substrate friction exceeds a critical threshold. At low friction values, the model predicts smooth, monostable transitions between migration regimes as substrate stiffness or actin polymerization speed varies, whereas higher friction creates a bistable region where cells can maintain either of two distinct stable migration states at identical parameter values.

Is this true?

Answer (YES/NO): NO